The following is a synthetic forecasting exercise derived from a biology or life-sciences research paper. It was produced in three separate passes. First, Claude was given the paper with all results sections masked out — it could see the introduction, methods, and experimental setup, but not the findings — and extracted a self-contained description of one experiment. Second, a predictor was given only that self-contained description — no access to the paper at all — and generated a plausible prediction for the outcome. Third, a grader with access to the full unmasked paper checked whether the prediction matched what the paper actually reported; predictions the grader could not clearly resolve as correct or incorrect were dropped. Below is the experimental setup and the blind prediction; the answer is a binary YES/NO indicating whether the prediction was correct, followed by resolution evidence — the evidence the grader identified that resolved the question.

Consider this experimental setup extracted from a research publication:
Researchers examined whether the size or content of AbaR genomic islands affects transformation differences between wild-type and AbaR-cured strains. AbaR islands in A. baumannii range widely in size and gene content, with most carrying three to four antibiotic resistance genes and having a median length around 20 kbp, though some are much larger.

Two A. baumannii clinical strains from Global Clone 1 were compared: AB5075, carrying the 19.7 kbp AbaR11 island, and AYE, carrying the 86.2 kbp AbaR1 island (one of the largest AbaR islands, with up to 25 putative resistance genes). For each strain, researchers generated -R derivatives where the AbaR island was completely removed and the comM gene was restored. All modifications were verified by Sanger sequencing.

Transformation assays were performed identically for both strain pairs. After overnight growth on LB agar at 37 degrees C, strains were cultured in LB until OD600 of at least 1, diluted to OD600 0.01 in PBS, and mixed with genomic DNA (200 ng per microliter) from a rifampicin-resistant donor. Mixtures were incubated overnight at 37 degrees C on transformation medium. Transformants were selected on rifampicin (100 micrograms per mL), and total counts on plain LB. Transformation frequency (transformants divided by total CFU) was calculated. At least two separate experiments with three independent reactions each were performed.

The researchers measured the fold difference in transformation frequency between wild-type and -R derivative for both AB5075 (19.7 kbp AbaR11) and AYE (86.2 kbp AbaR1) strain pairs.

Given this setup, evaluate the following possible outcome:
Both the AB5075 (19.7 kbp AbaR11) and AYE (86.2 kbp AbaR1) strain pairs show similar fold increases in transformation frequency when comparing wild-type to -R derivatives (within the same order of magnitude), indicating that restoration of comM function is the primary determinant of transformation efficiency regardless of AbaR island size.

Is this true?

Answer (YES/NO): YES